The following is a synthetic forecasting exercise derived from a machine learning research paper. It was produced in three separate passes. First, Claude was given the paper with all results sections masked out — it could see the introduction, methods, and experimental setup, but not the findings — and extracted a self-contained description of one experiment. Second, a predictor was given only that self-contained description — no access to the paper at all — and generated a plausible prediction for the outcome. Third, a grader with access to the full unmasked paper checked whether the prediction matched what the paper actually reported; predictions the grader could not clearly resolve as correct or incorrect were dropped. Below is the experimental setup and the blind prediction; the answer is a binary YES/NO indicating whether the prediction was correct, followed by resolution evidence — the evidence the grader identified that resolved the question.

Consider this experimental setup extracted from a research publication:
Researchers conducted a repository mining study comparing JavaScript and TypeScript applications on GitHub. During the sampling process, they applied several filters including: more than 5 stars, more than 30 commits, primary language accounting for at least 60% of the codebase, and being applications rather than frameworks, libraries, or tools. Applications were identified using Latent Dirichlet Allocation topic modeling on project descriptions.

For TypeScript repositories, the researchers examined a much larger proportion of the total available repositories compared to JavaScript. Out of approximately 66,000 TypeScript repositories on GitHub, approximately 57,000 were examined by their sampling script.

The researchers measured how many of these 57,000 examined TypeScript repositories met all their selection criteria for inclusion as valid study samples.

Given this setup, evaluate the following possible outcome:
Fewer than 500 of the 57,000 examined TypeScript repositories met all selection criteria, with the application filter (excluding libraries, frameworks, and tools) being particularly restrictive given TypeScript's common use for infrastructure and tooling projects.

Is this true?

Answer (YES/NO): YES